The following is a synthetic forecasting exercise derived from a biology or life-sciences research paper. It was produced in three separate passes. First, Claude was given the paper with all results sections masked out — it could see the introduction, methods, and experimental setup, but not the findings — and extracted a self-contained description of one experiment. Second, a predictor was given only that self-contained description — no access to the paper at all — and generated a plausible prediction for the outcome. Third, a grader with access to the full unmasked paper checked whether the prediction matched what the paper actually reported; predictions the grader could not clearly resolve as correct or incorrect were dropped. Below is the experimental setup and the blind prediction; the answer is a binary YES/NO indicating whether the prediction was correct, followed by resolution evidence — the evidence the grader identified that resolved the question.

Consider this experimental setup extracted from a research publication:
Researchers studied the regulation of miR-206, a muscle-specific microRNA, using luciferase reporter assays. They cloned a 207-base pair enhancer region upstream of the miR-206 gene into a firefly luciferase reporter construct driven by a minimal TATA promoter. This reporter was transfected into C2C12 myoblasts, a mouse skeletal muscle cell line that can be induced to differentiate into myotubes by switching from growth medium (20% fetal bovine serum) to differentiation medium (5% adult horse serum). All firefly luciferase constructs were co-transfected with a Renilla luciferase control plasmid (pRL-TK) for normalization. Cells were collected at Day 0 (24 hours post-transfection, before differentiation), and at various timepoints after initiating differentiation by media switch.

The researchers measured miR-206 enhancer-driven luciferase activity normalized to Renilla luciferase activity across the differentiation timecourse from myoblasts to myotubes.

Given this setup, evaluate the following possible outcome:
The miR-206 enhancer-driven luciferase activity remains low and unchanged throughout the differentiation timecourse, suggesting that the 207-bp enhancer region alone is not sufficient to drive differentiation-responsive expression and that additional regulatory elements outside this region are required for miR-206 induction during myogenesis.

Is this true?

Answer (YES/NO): NO